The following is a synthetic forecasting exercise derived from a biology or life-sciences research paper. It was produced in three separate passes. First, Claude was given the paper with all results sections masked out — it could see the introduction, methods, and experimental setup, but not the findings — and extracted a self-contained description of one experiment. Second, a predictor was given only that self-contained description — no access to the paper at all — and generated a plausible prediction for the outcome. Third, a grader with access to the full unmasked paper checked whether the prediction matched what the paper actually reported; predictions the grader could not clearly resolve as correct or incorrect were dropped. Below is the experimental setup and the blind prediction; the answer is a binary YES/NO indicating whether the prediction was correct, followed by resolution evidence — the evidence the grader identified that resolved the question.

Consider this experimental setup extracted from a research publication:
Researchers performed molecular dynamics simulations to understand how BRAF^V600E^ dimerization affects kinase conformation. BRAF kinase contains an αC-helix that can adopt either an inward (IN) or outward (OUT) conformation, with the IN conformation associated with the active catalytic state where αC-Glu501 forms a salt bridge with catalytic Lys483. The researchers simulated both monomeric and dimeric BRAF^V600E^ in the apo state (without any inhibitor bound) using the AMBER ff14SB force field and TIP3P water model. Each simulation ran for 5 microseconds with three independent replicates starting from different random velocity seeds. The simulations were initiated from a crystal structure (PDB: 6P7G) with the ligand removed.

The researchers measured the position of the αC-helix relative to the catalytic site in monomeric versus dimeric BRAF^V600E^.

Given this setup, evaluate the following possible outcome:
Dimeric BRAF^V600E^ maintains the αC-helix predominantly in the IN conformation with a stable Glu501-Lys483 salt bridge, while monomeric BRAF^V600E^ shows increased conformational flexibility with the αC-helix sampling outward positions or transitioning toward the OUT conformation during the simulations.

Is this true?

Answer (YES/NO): NO